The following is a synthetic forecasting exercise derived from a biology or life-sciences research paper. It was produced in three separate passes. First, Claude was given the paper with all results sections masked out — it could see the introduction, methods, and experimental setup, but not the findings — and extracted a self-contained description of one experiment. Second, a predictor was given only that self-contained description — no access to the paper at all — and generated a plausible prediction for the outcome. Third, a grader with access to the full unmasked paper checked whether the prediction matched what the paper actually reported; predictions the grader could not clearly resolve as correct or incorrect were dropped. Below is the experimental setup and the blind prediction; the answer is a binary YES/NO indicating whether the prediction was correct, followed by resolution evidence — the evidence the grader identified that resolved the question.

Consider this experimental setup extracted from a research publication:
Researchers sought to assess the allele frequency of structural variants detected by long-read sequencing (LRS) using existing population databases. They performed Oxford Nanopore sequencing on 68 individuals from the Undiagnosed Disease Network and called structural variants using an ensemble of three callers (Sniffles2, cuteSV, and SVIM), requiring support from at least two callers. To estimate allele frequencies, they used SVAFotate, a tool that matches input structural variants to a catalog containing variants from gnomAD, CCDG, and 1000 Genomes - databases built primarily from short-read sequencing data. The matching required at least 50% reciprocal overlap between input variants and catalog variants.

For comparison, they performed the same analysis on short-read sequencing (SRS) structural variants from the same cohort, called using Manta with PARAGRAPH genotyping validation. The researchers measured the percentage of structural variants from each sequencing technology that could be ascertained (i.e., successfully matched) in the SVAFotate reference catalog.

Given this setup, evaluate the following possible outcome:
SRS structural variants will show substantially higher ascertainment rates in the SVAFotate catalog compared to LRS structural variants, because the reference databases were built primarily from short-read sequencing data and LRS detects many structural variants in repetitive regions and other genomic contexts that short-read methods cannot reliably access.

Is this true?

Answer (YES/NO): YES